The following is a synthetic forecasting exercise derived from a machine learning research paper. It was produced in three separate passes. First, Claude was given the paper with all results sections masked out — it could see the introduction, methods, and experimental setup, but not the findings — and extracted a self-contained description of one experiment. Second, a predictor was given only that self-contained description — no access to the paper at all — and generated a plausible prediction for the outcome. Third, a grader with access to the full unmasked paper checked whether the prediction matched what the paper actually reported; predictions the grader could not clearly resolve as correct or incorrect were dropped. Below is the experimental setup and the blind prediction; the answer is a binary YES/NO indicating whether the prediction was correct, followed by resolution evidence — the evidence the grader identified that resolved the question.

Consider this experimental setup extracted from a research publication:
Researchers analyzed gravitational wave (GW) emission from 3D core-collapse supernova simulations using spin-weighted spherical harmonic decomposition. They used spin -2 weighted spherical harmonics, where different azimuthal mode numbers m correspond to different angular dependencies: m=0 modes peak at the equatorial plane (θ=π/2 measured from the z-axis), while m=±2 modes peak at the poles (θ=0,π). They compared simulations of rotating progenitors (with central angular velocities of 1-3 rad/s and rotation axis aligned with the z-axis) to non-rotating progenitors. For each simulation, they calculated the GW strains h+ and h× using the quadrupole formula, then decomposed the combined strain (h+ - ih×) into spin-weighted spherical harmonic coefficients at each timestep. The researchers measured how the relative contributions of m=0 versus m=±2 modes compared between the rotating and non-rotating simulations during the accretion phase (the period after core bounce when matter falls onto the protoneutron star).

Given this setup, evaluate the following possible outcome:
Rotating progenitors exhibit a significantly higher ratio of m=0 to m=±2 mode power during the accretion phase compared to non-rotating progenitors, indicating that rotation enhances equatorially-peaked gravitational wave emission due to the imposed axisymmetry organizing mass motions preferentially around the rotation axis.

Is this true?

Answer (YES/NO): NO